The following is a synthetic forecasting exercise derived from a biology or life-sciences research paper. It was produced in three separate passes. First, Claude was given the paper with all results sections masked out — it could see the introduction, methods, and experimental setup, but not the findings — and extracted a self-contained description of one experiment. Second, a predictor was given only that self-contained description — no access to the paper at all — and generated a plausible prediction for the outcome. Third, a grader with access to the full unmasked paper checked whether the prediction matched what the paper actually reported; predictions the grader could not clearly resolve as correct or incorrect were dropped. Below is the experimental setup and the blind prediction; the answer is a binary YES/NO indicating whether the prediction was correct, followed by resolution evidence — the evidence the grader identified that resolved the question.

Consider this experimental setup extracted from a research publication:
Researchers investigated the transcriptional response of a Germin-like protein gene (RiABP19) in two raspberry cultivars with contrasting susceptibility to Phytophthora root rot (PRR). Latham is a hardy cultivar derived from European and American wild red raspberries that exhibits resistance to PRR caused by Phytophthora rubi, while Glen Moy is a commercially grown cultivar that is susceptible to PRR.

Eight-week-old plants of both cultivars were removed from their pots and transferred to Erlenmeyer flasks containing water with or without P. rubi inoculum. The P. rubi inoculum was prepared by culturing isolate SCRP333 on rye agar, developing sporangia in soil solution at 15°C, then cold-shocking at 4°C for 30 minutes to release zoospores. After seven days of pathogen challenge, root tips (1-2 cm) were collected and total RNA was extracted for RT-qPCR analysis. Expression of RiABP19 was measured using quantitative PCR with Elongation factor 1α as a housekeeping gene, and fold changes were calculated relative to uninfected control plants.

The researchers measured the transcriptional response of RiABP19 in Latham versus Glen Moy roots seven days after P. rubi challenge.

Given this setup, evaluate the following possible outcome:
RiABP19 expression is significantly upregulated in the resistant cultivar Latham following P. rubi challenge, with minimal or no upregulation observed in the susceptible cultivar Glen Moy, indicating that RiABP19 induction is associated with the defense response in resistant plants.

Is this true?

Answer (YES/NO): YES